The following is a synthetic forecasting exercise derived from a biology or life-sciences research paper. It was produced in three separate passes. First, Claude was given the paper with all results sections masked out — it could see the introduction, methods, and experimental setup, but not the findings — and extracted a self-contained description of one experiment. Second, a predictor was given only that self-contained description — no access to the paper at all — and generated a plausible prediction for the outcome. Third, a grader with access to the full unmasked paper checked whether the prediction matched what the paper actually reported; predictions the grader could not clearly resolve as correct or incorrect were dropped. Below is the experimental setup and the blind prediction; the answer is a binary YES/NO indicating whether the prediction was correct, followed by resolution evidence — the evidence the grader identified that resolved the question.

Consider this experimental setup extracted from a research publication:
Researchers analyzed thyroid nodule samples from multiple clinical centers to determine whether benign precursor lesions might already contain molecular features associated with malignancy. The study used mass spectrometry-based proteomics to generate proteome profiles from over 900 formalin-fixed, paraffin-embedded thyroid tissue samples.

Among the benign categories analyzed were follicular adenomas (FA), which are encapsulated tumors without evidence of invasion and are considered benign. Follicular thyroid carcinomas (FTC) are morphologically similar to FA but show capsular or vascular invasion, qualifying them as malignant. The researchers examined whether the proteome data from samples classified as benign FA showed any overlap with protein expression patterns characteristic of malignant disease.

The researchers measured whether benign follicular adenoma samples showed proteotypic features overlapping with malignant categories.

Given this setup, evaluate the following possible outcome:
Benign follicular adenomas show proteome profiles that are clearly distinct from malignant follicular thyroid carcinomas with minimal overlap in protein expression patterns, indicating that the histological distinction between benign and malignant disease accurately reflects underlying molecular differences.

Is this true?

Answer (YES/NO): NO